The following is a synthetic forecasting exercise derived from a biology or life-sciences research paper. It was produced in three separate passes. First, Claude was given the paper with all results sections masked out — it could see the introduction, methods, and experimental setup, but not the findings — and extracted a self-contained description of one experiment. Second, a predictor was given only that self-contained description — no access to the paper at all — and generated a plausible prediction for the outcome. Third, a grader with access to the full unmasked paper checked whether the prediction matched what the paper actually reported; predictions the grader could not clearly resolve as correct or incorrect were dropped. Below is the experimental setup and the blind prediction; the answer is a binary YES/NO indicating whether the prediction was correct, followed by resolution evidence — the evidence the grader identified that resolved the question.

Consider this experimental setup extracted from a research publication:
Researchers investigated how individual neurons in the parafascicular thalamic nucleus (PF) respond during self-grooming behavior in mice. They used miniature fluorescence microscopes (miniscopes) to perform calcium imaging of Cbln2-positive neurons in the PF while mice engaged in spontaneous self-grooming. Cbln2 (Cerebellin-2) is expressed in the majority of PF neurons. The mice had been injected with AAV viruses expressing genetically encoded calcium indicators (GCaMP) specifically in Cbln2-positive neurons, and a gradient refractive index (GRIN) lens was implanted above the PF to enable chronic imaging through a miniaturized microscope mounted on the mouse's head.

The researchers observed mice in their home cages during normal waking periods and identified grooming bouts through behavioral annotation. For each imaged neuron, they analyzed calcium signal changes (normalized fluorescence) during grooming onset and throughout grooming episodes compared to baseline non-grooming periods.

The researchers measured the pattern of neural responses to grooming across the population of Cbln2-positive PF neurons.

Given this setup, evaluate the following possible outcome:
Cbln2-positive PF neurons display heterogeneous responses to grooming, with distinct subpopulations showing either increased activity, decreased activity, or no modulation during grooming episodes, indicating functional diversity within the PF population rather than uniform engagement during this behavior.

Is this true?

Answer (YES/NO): YES